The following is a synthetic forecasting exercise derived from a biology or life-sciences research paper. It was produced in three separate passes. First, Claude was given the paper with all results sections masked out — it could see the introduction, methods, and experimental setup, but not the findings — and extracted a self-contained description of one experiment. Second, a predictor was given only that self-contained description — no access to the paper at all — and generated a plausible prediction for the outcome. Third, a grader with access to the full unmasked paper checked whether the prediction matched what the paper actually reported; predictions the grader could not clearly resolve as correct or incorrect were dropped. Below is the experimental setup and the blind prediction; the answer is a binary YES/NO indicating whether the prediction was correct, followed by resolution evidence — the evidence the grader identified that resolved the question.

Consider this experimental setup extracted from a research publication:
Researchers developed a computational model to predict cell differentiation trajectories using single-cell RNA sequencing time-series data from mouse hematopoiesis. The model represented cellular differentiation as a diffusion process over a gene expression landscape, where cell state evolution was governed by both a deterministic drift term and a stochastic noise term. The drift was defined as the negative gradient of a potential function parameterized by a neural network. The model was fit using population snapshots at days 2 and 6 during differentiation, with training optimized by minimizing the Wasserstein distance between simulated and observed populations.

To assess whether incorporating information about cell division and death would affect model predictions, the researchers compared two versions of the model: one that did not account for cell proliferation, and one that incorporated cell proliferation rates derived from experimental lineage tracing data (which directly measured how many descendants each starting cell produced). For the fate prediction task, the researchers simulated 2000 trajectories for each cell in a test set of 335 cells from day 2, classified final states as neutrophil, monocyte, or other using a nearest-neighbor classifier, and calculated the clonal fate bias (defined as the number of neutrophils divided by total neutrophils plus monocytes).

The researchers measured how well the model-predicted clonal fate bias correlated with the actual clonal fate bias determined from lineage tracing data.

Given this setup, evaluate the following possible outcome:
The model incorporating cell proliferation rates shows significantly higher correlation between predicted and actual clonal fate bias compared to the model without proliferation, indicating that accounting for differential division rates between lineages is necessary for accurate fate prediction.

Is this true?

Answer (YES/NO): YES